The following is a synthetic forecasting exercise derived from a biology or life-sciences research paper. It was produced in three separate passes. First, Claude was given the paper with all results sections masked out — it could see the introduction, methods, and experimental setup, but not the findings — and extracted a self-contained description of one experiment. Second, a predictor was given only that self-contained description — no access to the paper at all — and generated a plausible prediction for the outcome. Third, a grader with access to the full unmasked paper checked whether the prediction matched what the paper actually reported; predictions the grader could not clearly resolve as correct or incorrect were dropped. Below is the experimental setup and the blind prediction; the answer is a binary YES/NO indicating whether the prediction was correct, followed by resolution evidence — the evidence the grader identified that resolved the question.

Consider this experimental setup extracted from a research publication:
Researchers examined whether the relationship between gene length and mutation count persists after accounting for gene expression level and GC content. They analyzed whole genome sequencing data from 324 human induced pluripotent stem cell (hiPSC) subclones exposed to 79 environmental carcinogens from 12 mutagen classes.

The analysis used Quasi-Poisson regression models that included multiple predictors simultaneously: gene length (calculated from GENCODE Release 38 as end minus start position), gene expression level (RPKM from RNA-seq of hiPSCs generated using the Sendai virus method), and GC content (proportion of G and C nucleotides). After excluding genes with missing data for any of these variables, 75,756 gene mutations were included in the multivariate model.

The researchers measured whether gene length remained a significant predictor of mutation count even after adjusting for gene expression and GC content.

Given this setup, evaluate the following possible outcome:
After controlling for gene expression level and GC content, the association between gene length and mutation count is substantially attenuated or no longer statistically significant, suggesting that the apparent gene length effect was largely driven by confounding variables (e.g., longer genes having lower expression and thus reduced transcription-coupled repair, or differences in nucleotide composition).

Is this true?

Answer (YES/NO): NO